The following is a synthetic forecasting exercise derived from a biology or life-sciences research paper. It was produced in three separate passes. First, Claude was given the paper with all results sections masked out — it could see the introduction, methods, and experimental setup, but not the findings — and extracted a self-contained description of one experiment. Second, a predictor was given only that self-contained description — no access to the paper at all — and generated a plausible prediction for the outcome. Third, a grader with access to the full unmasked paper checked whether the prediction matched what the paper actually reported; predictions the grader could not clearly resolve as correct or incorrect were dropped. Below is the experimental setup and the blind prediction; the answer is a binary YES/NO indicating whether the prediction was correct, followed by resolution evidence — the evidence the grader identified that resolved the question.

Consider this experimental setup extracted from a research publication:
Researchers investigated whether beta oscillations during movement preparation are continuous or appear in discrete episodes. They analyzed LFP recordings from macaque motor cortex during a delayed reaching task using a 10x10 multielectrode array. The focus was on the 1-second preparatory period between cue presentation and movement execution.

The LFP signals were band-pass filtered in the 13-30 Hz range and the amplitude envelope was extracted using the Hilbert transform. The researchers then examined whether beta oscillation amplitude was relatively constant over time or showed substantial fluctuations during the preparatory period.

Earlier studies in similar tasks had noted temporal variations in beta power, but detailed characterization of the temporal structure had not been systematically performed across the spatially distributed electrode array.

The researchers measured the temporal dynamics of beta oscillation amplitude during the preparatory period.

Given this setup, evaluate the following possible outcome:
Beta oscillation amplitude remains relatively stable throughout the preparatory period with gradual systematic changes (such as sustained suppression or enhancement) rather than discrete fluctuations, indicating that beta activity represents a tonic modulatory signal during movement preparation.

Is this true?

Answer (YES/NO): NO